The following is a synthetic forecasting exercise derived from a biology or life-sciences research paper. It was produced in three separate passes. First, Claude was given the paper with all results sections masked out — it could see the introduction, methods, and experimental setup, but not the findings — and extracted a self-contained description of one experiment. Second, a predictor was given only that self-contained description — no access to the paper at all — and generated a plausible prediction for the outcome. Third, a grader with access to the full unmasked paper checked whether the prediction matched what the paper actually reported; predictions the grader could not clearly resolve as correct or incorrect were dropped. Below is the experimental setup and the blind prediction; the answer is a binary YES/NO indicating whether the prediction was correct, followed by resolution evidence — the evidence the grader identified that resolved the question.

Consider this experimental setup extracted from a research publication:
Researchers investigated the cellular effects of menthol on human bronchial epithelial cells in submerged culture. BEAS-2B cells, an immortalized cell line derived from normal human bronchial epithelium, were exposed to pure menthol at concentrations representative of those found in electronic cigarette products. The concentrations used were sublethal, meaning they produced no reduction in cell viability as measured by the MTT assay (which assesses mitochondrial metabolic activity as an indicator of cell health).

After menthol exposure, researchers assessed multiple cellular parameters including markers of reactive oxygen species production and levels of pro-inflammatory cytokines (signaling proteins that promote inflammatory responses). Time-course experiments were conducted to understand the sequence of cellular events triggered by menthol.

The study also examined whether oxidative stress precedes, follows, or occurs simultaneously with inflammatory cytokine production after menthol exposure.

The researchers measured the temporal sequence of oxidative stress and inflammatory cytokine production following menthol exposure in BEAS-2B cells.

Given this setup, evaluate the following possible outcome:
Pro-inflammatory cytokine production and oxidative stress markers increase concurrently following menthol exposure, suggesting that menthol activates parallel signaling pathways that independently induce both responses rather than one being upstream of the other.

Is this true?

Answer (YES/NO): NO